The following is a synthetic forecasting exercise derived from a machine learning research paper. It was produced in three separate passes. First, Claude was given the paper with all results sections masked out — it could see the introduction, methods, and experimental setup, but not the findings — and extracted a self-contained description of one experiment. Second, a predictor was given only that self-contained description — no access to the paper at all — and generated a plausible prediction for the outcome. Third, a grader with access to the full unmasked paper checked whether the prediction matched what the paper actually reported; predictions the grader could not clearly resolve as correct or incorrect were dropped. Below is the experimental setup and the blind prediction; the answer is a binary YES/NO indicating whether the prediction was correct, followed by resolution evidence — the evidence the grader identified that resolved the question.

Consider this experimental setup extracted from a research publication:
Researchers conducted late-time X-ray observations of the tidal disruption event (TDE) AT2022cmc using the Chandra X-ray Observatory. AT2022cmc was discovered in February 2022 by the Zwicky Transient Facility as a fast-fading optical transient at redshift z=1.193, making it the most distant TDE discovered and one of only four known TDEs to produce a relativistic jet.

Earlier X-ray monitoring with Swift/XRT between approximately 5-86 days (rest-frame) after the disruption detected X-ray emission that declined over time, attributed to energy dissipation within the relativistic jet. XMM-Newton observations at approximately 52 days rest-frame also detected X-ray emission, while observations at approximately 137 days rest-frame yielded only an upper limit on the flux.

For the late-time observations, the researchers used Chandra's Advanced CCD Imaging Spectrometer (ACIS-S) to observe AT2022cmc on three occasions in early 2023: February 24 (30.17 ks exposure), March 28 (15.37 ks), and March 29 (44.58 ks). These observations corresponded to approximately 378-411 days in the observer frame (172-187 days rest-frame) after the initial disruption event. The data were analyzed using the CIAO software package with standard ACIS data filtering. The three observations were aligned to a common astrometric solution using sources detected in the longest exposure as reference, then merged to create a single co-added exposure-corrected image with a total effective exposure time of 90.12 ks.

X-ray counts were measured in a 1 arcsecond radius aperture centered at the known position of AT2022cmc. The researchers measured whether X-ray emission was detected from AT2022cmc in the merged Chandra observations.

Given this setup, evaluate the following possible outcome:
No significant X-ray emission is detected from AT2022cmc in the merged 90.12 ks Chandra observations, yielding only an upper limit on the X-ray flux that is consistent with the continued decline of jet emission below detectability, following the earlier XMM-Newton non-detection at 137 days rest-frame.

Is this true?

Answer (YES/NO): YES